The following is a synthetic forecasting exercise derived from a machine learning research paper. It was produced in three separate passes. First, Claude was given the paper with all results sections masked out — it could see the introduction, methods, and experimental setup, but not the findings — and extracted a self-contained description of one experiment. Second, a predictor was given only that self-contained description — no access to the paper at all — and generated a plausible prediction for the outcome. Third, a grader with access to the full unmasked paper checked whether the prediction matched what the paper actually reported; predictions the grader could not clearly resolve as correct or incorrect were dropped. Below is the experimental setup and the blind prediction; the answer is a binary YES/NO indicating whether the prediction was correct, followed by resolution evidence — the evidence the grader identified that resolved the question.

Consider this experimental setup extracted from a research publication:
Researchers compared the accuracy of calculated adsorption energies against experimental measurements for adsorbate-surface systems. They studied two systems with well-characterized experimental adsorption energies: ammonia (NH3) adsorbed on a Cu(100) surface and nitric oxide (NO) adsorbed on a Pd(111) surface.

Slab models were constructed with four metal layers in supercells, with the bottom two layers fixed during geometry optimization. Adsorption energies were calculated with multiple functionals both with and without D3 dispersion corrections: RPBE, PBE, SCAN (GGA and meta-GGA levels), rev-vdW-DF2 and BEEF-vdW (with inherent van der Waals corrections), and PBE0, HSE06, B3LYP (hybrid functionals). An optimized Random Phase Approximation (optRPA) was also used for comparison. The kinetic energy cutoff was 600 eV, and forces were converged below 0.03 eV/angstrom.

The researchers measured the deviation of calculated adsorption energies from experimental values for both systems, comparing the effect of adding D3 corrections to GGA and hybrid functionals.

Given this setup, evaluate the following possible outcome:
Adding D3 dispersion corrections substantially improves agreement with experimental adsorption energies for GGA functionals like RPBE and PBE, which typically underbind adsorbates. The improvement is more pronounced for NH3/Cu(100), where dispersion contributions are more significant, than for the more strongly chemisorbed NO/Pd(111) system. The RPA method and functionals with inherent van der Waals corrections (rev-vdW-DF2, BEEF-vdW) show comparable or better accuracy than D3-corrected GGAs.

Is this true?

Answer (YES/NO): NO